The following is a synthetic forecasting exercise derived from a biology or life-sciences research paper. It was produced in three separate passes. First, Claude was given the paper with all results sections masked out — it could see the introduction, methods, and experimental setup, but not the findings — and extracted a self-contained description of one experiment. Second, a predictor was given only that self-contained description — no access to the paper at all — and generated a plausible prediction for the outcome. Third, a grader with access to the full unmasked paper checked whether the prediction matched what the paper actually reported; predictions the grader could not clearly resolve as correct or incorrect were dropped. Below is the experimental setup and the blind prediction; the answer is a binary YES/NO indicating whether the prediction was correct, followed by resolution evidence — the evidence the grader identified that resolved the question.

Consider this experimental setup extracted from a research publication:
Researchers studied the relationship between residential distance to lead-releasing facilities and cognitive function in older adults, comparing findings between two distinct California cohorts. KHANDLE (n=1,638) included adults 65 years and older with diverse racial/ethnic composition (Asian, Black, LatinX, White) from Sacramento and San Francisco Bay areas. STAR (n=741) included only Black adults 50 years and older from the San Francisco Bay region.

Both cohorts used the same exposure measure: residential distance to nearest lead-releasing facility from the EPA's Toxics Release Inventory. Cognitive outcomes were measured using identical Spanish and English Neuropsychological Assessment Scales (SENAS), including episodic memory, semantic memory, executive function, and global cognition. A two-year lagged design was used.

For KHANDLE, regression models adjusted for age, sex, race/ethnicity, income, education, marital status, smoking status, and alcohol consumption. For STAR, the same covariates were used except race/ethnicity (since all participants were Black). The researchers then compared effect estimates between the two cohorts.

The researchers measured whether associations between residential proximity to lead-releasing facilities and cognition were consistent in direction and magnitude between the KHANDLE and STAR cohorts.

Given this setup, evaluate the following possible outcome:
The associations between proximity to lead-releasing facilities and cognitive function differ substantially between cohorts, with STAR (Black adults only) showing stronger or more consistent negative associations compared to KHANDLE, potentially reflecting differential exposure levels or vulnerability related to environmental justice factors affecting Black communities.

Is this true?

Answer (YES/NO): NO